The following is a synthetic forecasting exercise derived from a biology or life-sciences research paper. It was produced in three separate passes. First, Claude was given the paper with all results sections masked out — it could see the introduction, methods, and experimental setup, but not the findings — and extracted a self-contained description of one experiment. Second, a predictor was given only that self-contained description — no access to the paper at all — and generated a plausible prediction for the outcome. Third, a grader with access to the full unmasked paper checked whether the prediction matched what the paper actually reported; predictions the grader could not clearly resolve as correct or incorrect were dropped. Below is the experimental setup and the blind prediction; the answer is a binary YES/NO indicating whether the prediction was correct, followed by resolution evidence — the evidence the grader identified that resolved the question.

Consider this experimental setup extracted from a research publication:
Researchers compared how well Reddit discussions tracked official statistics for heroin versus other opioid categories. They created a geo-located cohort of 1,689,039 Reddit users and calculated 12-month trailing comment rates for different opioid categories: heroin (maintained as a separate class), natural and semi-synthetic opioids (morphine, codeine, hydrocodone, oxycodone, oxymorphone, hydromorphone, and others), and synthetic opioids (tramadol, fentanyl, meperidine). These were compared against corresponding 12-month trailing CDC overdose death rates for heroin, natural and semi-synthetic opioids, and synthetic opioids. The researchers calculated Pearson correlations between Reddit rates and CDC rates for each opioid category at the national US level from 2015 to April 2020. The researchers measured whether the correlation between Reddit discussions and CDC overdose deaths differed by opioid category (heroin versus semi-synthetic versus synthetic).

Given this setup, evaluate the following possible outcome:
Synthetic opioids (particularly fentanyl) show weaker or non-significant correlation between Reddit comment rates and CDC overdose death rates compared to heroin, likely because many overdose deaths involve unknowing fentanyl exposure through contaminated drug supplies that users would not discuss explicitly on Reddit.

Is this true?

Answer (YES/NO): NO